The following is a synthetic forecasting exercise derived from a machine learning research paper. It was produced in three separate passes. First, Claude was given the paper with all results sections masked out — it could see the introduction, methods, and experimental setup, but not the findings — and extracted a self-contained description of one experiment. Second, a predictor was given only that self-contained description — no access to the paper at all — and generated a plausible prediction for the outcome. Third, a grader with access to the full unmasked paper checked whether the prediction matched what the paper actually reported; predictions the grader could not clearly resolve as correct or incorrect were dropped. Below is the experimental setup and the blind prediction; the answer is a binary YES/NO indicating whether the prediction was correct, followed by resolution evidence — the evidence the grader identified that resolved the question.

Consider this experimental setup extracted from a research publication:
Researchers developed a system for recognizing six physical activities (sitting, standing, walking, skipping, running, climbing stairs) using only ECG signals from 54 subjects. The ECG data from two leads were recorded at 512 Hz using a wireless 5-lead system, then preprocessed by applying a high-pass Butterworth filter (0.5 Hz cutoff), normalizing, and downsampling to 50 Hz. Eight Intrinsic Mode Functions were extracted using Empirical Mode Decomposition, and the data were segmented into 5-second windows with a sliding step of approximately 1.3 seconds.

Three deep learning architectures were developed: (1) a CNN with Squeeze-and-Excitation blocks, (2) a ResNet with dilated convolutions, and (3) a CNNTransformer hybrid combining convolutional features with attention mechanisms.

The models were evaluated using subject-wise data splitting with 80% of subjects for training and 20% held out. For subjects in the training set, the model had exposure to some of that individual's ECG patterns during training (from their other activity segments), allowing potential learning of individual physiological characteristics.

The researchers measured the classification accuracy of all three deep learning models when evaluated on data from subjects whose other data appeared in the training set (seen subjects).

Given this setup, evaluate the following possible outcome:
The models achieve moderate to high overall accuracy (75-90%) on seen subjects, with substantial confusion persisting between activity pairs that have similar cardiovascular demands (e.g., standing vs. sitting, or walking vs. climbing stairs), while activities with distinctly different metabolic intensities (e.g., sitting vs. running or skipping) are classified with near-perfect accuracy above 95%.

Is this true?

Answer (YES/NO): NO